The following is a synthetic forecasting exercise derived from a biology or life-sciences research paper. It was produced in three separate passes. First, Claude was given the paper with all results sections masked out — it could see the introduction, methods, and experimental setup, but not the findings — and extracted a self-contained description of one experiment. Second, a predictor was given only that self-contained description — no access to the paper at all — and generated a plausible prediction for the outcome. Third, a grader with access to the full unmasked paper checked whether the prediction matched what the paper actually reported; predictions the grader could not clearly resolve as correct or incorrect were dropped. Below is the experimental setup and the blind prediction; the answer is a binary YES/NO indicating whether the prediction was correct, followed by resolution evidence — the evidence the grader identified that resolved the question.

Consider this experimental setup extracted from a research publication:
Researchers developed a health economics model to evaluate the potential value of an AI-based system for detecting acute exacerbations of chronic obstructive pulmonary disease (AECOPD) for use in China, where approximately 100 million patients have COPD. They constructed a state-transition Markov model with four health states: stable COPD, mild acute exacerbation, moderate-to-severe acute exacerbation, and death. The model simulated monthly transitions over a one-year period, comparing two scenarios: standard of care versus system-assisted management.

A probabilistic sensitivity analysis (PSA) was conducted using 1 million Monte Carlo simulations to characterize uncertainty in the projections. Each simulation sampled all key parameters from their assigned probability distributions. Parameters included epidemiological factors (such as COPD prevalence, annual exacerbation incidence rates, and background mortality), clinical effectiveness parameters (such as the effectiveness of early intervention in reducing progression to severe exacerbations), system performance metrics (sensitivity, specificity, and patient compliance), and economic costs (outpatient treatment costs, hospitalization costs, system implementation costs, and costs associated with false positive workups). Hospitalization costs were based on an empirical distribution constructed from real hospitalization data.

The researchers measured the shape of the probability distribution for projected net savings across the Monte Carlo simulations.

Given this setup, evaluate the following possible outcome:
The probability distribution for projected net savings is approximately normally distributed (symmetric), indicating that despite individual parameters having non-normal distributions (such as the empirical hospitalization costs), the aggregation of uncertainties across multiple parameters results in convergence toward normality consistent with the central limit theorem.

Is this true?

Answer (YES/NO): NO